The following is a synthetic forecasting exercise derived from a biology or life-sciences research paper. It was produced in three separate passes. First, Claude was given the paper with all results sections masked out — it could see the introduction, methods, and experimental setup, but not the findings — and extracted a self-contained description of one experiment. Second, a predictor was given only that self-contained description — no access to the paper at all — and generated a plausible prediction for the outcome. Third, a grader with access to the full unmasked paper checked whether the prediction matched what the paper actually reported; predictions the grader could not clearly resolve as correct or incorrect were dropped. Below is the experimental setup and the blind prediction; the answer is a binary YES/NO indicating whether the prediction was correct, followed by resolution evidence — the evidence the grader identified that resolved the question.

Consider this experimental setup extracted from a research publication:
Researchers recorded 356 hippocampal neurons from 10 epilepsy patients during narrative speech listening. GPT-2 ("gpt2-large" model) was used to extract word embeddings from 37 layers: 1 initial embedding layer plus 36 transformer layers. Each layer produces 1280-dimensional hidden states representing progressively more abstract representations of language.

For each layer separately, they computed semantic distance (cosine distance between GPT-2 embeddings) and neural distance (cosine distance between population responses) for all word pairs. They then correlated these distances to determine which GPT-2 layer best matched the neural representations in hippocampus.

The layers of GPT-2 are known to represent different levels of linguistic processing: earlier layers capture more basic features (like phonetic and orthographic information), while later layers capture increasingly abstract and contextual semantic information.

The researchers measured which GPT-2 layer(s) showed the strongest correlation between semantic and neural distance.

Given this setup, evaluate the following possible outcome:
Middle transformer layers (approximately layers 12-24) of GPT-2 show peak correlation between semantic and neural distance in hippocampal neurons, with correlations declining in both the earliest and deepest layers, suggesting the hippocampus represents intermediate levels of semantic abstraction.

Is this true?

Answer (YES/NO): NO